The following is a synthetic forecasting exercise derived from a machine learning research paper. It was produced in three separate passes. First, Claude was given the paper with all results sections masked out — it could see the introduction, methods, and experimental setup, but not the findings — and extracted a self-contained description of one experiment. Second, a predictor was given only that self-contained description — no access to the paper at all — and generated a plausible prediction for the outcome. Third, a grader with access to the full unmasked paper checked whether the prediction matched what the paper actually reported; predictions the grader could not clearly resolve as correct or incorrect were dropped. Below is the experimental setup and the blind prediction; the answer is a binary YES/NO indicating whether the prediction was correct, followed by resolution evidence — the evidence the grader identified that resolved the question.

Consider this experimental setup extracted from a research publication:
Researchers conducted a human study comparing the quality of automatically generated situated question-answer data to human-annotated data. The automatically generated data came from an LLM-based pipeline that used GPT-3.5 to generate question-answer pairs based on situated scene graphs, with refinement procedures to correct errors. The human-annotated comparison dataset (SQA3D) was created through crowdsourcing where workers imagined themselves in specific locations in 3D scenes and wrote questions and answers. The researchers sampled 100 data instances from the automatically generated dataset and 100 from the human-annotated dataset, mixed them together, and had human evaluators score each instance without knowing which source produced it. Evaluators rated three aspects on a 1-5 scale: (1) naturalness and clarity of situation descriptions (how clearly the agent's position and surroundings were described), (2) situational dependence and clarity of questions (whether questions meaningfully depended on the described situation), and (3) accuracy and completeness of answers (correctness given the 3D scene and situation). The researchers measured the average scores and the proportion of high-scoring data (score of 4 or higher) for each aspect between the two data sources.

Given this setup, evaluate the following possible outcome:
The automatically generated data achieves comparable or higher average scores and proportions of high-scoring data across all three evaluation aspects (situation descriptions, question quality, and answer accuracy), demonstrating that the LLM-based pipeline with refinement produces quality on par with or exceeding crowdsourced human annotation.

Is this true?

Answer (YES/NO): YES